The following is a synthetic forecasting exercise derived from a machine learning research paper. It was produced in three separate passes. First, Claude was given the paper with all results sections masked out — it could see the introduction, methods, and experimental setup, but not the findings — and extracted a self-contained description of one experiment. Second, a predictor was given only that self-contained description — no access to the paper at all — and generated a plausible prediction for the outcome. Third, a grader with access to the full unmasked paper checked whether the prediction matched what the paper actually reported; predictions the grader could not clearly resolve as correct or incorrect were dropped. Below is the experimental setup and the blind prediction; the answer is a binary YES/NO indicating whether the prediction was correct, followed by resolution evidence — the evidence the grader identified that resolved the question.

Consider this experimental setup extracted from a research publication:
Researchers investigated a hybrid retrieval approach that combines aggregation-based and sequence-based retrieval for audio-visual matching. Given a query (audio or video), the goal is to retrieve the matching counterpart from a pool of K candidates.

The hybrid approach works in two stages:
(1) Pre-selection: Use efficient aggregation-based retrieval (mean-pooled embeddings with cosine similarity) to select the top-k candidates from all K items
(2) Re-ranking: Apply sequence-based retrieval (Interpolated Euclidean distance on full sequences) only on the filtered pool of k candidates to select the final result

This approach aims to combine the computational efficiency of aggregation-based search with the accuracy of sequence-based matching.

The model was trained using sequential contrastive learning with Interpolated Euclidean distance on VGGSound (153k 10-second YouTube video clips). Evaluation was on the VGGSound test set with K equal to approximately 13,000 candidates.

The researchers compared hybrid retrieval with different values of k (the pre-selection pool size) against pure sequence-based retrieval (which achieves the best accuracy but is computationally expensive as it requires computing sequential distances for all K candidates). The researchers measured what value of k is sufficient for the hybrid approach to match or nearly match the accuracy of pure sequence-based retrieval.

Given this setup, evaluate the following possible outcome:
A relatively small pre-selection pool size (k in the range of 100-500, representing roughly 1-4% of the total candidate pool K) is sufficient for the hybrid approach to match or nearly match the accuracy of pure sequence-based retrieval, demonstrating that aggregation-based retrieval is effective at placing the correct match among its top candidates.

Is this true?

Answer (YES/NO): YES